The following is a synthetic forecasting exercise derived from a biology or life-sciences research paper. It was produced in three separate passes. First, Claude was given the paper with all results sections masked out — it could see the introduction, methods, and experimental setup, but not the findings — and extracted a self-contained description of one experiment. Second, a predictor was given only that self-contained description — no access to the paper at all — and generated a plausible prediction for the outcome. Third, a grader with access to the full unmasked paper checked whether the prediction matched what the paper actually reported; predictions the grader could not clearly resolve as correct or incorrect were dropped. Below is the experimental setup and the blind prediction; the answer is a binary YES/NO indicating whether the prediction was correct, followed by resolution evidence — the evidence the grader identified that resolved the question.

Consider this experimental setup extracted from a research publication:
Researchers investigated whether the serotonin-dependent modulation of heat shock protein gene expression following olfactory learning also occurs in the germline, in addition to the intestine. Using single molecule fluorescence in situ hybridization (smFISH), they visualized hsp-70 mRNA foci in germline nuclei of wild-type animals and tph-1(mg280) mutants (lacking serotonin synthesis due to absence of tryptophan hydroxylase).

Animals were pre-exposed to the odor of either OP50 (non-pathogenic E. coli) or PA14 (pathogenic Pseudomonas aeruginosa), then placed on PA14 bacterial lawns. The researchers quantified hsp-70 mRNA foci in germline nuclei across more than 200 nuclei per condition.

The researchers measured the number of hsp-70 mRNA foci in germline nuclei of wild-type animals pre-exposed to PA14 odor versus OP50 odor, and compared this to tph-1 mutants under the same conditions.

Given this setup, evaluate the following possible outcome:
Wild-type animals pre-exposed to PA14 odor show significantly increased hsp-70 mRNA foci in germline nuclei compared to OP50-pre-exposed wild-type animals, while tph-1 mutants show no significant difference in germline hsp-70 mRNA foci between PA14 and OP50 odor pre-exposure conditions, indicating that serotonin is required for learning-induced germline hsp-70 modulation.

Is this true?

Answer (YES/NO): YES